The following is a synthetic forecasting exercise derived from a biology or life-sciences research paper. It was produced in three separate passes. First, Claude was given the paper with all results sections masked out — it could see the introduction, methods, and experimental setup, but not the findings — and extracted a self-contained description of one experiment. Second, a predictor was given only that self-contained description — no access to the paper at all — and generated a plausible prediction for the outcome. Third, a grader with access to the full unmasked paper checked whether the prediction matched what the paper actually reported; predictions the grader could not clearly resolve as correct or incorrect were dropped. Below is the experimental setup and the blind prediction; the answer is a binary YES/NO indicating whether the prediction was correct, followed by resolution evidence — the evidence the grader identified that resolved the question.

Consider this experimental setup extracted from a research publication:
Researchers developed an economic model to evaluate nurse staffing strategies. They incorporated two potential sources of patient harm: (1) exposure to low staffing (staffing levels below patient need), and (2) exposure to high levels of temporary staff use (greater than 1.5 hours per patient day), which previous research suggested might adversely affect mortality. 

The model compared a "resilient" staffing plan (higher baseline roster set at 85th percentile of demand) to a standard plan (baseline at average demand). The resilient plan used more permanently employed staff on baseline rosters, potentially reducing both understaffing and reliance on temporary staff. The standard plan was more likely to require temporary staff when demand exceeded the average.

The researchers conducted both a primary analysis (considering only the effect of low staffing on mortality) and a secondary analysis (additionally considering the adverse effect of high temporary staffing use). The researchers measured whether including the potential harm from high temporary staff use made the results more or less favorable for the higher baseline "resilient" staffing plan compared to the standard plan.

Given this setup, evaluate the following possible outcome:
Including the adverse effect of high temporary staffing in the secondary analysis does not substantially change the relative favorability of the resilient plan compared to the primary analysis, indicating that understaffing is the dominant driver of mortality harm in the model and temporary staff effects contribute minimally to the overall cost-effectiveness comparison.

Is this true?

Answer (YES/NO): NO